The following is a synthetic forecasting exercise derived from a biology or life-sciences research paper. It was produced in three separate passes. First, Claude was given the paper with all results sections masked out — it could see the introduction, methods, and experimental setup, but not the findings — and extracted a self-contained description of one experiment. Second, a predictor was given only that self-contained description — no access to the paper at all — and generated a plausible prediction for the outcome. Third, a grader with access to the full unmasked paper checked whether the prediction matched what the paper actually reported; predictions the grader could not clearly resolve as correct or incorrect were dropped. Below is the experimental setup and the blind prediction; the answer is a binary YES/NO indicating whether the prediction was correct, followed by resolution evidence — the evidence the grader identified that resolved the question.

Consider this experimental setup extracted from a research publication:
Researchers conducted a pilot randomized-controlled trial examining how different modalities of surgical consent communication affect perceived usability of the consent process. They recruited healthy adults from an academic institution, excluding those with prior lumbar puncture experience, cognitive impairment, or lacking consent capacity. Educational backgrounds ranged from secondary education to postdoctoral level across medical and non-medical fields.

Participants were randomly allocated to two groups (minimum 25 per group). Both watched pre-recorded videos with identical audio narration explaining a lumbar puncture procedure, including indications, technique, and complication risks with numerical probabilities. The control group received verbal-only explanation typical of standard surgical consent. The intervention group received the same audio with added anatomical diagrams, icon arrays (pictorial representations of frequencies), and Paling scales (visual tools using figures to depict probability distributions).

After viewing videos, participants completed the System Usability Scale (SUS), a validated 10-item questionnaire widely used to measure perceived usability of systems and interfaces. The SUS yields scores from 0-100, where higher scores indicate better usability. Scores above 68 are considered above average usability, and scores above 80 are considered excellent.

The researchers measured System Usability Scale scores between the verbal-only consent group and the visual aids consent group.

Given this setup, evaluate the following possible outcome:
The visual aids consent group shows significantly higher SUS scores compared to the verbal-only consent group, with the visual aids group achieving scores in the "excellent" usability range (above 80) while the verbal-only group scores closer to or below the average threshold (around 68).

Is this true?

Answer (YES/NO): NO